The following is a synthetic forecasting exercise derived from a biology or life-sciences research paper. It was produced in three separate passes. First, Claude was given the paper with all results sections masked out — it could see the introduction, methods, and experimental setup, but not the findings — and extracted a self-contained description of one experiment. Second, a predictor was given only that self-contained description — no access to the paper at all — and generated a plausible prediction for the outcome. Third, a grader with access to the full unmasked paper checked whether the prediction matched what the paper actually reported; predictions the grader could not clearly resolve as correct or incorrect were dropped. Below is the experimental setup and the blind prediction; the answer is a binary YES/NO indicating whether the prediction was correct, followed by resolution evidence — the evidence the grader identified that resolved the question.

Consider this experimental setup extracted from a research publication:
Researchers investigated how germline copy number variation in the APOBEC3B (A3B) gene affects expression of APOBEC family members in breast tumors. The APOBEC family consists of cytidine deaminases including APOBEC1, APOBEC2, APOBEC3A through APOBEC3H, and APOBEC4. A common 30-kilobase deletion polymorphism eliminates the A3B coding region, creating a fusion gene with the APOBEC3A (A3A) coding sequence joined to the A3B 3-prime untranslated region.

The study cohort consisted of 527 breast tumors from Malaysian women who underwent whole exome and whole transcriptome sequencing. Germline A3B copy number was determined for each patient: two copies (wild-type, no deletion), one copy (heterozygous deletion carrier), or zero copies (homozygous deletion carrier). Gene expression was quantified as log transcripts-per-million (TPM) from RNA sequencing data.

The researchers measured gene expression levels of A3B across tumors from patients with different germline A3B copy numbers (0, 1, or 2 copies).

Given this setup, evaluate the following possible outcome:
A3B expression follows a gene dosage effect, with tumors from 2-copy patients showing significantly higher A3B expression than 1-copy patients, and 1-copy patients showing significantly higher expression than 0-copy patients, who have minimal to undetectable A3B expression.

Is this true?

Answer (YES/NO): NO